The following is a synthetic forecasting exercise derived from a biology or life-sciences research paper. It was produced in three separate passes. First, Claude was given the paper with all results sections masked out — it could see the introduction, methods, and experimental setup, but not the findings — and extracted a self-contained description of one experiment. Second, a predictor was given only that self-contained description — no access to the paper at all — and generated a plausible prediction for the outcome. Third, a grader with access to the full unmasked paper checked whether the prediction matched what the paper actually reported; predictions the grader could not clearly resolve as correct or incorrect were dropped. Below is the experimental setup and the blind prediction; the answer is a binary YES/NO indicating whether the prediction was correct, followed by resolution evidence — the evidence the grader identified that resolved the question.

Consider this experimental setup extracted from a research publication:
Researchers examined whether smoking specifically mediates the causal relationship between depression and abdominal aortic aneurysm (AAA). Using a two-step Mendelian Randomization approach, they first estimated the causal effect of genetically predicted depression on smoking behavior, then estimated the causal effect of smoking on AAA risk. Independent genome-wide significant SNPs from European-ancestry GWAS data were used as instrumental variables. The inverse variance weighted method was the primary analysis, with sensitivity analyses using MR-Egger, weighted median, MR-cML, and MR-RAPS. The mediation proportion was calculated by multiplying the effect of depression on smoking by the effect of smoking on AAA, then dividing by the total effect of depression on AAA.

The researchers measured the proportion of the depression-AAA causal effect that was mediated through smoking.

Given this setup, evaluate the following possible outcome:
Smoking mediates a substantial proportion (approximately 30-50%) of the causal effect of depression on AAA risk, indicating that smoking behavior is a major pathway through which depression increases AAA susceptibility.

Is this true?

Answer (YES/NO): YES